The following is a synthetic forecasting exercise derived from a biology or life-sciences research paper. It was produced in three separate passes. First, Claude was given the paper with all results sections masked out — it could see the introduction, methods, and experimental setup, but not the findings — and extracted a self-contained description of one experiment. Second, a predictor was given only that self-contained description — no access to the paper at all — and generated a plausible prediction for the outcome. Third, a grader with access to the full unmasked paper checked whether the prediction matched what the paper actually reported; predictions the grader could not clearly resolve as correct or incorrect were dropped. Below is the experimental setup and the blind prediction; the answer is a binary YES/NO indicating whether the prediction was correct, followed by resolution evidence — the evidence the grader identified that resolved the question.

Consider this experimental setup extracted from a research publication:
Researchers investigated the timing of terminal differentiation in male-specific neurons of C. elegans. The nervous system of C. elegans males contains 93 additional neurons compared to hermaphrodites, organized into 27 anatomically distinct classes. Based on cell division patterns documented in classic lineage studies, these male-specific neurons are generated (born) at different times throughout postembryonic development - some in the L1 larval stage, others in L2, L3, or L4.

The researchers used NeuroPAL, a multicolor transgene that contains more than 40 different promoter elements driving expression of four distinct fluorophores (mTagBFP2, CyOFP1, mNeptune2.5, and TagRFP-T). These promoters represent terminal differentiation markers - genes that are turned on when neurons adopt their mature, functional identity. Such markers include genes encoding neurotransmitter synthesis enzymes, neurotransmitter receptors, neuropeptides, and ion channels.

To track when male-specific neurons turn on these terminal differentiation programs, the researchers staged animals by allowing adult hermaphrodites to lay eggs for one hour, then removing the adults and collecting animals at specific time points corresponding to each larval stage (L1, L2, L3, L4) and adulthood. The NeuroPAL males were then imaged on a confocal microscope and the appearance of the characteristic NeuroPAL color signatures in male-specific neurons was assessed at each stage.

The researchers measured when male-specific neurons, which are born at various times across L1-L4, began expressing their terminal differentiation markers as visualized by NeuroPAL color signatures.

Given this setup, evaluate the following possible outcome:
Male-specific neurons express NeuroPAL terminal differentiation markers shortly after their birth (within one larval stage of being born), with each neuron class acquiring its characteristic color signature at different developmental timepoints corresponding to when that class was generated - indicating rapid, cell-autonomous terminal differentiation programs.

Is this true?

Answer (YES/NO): NO